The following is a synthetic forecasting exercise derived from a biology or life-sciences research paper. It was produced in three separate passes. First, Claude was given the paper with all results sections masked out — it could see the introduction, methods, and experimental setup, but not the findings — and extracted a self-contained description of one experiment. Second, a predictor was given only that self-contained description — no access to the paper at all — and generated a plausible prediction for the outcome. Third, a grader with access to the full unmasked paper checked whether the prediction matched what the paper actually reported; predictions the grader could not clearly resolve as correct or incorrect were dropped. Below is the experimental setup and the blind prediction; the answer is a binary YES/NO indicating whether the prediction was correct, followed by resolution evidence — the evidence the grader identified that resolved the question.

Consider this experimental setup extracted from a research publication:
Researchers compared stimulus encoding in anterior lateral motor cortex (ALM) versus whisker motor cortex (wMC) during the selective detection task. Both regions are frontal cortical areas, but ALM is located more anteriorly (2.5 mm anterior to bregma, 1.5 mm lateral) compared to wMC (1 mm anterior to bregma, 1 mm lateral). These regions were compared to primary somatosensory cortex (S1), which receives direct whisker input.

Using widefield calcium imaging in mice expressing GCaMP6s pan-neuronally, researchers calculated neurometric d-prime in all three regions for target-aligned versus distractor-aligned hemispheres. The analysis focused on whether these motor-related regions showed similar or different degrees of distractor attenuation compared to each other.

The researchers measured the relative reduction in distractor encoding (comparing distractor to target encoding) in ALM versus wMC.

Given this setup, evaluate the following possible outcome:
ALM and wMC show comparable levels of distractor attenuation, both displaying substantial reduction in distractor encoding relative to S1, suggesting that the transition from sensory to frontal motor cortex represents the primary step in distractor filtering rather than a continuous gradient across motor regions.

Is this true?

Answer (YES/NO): YES